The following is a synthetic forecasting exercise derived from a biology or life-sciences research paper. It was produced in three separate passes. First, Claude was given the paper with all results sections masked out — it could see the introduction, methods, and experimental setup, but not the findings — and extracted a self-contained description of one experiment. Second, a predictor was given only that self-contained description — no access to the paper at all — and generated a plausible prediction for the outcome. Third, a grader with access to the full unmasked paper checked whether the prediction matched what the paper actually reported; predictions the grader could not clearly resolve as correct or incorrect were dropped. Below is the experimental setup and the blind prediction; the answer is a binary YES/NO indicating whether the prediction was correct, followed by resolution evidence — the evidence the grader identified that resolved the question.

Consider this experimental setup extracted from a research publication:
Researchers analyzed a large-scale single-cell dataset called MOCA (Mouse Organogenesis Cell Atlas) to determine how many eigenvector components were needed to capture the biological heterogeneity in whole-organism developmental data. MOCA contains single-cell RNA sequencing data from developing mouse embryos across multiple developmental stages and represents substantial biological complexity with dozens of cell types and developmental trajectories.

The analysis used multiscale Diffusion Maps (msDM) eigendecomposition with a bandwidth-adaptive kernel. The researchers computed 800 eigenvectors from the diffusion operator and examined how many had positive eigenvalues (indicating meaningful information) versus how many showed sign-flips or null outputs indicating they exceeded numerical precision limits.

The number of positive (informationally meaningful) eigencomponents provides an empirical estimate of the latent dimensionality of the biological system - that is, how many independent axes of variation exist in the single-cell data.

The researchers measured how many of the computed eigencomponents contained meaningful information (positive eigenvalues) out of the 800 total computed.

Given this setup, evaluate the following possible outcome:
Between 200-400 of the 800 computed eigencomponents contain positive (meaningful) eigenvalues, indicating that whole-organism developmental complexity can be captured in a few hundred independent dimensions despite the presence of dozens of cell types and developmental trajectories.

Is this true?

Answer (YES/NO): NO